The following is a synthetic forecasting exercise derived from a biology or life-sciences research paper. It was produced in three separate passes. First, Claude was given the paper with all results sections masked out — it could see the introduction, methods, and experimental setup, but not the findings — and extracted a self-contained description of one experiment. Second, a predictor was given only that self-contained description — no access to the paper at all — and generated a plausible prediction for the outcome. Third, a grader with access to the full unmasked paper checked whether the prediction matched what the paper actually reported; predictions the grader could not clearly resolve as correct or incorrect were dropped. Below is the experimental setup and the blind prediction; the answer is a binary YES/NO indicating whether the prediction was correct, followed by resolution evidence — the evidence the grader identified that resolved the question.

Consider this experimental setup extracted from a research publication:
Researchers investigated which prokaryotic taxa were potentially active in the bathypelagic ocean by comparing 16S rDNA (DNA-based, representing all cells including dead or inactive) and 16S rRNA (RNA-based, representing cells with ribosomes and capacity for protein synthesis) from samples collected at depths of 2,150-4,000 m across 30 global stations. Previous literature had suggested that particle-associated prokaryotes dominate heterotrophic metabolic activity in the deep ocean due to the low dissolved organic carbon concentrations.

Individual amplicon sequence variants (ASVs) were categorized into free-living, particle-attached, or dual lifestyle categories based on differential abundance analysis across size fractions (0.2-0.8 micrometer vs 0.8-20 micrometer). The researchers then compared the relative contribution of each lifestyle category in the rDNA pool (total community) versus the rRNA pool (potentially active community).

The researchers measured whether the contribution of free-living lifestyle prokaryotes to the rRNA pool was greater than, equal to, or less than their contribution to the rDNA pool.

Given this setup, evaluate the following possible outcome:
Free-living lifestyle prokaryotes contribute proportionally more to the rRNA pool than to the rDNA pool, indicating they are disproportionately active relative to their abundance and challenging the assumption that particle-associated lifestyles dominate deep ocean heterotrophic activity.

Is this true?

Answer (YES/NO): NO